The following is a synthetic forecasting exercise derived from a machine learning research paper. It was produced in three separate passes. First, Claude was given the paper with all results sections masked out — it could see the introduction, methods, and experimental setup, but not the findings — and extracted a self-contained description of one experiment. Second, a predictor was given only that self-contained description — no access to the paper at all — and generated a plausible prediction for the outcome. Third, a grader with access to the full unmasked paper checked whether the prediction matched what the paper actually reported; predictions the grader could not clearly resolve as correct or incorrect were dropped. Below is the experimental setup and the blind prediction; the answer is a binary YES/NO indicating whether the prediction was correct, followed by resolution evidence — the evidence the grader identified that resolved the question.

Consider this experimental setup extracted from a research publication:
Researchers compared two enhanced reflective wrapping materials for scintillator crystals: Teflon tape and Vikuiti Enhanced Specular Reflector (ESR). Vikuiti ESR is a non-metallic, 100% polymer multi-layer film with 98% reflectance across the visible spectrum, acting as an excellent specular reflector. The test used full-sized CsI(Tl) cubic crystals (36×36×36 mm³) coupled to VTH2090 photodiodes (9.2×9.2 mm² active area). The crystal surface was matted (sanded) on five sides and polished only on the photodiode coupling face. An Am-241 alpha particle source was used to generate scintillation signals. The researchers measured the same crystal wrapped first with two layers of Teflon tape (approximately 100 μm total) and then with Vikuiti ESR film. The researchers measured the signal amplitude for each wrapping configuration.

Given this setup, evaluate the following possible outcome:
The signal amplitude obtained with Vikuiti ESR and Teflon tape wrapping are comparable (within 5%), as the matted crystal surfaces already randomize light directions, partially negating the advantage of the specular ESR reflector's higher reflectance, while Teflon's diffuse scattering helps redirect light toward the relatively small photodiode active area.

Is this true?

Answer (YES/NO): NO